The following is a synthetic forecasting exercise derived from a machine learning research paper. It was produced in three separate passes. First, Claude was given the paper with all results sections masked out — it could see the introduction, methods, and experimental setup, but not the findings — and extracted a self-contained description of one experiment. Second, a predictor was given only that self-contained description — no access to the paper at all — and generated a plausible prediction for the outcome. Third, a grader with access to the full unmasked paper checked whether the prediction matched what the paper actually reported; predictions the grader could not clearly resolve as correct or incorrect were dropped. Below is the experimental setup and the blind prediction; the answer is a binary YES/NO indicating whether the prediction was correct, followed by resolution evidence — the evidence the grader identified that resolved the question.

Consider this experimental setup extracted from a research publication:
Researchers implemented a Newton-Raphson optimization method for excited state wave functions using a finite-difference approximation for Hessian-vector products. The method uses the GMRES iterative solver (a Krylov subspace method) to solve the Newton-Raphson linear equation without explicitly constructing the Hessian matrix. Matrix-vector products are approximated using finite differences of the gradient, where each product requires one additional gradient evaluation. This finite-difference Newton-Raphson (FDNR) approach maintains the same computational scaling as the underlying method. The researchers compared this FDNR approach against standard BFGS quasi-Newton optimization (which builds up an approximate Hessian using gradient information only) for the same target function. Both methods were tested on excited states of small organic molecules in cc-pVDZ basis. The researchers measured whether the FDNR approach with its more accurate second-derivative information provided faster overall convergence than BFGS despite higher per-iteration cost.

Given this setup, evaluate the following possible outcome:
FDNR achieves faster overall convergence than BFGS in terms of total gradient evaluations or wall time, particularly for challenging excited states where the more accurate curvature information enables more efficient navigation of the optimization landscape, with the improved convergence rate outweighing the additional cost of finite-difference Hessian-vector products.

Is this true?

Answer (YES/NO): NO